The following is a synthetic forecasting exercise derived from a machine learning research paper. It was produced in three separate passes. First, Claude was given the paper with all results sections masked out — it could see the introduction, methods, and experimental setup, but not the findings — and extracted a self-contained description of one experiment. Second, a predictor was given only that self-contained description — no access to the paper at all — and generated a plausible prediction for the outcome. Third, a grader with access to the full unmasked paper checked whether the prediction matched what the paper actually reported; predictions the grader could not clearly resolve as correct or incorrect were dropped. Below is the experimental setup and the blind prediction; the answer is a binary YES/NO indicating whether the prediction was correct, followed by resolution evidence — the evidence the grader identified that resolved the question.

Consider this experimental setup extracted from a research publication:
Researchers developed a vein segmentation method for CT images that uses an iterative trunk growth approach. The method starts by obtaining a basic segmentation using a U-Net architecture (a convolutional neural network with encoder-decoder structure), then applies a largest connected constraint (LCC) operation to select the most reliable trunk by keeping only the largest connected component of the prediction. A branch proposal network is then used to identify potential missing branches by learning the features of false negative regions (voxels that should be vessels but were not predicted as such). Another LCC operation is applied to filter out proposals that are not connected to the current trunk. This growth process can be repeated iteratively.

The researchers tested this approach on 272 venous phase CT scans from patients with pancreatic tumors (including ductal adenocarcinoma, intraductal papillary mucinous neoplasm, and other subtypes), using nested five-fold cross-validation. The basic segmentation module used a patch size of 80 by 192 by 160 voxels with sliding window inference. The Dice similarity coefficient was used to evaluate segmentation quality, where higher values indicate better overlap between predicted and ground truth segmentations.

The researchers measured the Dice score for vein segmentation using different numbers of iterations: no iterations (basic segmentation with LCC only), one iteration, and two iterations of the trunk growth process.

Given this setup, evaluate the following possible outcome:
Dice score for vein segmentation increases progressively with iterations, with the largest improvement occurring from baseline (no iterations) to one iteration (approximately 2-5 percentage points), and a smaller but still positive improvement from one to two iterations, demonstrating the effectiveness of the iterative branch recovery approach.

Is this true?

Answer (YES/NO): YES